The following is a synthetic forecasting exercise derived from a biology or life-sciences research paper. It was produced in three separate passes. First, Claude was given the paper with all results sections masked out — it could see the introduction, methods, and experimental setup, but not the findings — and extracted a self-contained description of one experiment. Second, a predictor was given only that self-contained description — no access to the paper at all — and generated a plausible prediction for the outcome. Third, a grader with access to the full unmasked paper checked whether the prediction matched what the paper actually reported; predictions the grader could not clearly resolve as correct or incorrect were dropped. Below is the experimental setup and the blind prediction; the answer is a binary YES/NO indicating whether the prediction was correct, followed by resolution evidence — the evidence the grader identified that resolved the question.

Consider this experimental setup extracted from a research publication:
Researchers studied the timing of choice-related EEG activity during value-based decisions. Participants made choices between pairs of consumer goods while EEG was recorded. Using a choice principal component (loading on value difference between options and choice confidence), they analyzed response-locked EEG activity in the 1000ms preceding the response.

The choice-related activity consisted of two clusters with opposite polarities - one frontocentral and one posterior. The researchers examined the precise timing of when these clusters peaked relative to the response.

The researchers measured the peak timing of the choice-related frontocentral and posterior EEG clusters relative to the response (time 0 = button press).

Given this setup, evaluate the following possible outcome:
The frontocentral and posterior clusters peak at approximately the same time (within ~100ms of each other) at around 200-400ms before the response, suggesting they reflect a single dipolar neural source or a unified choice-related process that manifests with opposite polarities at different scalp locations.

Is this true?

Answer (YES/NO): NO